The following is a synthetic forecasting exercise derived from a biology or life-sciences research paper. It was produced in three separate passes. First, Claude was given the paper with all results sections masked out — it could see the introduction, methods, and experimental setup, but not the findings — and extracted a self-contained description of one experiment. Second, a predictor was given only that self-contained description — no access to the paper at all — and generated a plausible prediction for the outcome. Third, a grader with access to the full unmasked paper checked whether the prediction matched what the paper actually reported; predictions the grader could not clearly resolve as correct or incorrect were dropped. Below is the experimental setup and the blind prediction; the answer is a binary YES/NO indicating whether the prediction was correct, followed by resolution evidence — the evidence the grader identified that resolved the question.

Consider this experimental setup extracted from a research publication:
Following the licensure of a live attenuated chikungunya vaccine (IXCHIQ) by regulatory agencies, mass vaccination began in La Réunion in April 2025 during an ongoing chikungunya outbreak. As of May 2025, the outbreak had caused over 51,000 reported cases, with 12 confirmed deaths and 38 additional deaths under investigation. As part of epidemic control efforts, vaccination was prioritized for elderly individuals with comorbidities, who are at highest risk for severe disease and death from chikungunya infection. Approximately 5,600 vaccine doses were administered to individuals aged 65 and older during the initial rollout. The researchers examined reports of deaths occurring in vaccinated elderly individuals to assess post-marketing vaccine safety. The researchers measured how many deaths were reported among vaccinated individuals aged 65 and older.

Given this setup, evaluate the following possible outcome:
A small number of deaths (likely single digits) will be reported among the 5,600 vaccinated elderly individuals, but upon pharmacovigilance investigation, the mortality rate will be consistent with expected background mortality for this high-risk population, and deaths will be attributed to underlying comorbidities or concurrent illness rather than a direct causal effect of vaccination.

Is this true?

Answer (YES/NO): NO